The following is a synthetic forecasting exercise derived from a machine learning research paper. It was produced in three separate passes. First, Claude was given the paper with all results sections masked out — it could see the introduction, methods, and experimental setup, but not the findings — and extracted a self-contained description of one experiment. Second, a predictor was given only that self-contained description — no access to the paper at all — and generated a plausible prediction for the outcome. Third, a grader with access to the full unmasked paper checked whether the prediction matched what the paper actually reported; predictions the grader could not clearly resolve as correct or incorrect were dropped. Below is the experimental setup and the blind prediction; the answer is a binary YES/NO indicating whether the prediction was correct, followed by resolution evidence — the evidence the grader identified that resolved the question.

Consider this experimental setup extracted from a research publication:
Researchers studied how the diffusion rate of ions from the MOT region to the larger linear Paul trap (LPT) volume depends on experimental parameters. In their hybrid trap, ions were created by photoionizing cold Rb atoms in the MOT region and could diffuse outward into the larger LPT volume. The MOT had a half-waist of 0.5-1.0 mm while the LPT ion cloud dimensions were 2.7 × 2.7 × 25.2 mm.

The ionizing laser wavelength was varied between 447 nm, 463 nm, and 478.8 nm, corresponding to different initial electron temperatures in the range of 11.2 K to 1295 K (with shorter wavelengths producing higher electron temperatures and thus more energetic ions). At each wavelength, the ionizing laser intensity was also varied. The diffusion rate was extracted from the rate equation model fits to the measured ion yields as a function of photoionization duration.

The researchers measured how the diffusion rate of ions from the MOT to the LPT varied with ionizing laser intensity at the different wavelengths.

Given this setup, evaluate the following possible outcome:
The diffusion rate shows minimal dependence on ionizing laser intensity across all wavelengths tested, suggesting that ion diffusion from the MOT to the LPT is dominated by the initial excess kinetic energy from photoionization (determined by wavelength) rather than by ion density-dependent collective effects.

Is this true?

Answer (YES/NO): NO